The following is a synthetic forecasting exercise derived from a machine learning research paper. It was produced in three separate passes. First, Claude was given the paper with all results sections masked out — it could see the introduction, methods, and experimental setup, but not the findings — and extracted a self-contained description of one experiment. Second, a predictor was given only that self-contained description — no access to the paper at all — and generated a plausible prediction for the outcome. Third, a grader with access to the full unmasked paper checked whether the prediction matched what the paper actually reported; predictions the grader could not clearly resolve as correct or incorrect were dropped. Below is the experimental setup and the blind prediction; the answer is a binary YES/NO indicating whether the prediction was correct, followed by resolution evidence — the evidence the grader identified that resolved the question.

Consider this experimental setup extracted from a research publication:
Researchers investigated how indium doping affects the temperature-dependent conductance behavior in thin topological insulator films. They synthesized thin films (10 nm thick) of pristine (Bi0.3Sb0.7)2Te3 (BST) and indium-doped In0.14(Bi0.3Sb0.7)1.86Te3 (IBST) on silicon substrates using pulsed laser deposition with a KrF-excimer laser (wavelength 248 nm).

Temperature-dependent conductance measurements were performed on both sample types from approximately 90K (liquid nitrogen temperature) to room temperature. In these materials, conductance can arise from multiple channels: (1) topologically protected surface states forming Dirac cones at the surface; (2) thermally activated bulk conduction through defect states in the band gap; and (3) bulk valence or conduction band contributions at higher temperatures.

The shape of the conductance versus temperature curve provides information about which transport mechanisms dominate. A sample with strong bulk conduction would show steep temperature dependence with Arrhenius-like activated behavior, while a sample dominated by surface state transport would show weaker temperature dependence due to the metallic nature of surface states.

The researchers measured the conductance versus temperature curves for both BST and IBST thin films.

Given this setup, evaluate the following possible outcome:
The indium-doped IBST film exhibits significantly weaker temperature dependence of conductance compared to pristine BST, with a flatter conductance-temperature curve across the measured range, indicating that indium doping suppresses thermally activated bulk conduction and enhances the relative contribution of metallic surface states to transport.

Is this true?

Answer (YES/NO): NO